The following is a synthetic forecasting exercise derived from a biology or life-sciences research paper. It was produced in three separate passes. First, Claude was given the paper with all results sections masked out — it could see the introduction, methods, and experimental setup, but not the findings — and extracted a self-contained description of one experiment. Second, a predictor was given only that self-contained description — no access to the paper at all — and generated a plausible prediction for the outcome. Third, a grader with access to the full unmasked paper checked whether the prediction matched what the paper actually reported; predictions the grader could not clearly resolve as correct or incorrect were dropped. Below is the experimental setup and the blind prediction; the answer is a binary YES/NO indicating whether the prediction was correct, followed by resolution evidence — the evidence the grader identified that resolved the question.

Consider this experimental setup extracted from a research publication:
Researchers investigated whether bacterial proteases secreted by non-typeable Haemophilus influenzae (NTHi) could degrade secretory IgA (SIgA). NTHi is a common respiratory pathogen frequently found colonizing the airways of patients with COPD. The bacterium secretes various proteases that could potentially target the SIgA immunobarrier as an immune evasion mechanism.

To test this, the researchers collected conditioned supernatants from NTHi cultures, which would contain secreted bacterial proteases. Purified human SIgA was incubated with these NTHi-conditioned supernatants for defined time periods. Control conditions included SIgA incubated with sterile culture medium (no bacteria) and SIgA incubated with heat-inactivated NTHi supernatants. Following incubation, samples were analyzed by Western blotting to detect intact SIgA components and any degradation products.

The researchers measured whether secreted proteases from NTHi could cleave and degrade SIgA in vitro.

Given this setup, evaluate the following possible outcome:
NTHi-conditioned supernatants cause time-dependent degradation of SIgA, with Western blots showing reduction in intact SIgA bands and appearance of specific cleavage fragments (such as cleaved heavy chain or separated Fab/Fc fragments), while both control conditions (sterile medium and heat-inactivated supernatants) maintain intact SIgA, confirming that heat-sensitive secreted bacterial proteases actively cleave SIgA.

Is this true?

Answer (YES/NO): NO